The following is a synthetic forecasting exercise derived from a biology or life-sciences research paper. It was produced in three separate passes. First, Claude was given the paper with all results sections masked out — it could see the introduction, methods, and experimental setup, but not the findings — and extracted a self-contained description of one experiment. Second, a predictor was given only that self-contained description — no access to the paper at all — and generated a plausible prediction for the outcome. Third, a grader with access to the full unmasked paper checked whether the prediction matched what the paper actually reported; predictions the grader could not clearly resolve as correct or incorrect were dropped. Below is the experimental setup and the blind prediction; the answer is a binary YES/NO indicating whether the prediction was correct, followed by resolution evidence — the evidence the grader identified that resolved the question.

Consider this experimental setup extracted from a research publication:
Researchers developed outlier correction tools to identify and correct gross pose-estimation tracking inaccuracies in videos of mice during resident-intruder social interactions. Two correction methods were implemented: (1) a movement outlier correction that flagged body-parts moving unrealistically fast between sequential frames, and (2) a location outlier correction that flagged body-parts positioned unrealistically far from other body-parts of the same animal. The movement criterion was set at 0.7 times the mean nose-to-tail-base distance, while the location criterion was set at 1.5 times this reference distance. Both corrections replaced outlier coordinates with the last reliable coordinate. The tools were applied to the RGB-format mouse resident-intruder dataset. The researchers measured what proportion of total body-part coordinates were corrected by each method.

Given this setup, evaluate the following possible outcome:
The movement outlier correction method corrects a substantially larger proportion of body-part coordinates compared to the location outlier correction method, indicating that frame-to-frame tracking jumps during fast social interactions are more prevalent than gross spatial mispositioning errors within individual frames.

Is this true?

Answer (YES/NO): YES